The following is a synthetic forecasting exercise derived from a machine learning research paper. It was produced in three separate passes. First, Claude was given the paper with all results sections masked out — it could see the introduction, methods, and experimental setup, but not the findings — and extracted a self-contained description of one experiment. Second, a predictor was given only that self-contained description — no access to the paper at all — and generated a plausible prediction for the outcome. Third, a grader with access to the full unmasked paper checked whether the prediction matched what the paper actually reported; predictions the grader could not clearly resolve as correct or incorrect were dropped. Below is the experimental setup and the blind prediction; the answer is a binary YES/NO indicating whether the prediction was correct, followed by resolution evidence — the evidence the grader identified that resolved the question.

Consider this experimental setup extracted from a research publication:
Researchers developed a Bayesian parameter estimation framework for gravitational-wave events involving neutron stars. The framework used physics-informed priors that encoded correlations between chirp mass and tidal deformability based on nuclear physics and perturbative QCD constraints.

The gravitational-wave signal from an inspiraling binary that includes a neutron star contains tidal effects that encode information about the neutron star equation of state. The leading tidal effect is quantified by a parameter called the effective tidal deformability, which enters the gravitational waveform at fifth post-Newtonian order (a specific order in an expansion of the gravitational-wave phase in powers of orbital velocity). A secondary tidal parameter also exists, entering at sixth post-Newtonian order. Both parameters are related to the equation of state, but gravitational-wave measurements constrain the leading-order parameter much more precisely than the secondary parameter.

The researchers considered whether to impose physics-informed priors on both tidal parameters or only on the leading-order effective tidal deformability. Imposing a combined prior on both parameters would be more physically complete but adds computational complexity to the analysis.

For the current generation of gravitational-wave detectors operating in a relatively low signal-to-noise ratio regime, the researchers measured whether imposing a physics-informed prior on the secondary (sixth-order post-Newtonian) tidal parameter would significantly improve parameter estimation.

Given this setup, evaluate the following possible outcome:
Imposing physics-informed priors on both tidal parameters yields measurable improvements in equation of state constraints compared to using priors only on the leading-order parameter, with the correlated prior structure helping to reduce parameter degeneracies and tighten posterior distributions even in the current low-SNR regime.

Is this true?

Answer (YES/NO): NO